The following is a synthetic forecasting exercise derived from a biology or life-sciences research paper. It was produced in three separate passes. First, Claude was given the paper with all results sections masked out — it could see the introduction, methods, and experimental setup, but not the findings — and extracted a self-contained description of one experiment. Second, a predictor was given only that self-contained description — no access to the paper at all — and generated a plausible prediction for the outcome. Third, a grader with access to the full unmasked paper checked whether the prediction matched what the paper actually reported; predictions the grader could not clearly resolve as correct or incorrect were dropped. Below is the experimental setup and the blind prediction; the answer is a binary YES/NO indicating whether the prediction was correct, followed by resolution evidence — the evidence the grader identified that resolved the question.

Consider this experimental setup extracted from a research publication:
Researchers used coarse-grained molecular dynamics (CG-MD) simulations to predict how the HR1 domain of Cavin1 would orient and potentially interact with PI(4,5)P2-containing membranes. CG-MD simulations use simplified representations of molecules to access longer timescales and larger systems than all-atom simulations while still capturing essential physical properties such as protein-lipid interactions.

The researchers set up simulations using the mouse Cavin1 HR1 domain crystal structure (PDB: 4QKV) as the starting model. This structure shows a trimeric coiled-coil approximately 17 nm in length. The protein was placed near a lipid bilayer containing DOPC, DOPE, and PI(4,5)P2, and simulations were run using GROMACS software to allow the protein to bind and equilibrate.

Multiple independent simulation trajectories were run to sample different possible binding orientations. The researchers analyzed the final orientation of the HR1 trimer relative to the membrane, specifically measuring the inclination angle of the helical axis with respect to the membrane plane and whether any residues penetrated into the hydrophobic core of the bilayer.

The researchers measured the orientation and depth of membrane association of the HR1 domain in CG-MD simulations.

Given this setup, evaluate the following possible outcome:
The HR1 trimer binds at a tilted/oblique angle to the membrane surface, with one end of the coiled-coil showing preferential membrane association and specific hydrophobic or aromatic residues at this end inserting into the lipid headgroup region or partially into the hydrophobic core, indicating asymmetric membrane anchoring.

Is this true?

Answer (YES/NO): NO